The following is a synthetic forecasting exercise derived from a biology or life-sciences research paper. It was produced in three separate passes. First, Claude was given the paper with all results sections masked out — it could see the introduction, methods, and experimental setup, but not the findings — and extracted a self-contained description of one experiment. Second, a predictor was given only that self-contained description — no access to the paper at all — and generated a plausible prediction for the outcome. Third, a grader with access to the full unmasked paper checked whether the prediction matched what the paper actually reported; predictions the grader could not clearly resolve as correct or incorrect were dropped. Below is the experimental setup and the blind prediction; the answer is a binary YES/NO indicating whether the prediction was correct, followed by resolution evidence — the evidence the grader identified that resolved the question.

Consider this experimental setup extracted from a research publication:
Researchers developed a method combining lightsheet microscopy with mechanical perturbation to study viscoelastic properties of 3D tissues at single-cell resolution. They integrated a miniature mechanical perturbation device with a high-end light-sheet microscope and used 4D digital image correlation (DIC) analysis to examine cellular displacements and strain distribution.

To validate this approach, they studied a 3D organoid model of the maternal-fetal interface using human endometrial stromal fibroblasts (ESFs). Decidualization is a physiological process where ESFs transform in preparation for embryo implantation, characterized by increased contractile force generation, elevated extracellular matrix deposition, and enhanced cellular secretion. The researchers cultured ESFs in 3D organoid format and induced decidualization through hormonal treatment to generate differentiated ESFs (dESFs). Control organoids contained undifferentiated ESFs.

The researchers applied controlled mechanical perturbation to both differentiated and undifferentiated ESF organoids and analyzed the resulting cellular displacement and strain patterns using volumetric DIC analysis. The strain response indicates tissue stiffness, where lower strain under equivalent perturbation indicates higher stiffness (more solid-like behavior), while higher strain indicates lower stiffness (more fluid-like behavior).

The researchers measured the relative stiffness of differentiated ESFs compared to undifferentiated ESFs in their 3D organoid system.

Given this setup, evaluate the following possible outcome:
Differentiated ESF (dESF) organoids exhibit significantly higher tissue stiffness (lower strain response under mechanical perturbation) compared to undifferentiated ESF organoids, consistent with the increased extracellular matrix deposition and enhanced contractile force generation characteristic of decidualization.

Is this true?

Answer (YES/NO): YES